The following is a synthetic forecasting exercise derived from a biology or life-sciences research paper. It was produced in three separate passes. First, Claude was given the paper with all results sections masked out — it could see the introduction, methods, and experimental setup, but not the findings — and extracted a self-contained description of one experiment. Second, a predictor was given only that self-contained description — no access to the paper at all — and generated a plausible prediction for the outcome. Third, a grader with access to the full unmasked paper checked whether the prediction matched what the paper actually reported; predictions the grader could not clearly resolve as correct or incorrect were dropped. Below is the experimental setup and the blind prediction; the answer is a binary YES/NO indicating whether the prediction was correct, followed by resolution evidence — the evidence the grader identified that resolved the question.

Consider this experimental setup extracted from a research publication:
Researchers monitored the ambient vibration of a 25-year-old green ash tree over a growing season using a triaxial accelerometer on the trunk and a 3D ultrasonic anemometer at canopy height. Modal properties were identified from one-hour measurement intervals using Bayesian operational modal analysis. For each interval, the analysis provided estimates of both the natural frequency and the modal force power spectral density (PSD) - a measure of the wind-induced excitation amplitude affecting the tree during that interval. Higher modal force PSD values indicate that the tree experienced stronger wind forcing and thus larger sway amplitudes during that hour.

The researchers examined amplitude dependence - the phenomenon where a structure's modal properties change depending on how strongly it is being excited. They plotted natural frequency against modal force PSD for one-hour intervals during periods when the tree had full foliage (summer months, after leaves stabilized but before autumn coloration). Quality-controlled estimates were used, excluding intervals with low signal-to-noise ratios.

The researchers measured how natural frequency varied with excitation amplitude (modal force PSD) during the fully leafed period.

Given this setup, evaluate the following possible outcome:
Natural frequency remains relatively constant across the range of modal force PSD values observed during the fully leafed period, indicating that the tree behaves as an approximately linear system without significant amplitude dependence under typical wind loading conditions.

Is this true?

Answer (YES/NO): NO